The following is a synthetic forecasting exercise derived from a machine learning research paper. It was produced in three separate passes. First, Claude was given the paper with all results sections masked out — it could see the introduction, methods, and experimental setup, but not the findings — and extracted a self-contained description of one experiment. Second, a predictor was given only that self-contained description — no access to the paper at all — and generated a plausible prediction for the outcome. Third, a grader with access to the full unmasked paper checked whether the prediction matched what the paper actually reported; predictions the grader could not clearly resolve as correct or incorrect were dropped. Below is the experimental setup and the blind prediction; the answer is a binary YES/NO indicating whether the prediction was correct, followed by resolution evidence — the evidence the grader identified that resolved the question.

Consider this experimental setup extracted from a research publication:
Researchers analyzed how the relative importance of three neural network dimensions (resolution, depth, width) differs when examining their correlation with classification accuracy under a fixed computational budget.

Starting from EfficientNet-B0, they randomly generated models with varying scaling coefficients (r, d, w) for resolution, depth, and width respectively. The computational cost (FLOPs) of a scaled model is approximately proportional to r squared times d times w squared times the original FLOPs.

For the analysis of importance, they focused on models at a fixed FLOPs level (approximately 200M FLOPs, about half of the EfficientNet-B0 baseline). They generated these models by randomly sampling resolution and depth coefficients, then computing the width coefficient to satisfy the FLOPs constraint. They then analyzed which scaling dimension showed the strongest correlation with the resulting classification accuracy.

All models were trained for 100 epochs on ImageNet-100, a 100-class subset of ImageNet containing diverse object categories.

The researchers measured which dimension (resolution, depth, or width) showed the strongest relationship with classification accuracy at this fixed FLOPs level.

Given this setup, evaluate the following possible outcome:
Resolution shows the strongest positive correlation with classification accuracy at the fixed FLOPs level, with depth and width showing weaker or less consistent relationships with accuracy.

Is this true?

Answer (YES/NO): YES